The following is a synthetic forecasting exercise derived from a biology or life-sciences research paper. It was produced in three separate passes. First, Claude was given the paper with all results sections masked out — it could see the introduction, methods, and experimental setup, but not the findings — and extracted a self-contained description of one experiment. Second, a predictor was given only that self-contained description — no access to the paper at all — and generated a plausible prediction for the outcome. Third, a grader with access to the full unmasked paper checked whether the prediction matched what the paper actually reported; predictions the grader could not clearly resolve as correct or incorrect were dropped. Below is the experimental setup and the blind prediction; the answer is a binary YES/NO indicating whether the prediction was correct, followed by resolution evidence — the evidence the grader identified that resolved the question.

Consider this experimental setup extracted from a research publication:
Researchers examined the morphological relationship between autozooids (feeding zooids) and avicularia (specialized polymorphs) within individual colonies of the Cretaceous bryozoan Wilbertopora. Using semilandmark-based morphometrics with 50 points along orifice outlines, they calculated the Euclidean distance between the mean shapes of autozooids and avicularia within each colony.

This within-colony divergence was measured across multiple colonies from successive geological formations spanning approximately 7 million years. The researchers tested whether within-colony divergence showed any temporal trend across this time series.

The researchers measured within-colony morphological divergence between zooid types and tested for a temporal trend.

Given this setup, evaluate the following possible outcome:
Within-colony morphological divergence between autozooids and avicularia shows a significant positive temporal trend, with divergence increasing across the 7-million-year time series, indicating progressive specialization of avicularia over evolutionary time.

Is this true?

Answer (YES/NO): YES